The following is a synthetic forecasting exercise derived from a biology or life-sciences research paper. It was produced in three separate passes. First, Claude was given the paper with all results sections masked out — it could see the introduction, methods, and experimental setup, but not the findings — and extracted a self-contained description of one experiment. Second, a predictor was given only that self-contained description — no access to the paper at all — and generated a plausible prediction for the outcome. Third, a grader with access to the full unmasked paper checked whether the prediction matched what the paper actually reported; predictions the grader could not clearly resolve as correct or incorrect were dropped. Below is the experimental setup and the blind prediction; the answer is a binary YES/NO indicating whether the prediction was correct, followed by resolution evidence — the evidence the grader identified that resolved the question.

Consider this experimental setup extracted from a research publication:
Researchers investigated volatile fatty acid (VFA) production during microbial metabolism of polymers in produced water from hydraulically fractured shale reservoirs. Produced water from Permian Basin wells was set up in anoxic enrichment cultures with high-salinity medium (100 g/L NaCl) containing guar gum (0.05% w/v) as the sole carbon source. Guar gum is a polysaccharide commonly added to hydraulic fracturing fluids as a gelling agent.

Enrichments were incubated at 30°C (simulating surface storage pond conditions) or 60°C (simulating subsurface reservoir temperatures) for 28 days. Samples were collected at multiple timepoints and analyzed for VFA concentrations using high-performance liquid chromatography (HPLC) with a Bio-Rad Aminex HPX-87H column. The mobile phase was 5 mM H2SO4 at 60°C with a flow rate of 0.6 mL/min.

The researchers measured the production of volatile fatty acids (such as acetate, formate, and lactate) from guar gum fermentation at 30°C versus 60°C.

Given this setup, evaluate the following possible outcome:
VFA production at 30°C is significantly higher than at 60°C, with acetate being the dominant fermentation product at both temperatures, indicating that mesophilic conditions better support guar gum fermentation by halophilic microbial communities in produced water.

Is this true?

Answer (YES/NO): NO